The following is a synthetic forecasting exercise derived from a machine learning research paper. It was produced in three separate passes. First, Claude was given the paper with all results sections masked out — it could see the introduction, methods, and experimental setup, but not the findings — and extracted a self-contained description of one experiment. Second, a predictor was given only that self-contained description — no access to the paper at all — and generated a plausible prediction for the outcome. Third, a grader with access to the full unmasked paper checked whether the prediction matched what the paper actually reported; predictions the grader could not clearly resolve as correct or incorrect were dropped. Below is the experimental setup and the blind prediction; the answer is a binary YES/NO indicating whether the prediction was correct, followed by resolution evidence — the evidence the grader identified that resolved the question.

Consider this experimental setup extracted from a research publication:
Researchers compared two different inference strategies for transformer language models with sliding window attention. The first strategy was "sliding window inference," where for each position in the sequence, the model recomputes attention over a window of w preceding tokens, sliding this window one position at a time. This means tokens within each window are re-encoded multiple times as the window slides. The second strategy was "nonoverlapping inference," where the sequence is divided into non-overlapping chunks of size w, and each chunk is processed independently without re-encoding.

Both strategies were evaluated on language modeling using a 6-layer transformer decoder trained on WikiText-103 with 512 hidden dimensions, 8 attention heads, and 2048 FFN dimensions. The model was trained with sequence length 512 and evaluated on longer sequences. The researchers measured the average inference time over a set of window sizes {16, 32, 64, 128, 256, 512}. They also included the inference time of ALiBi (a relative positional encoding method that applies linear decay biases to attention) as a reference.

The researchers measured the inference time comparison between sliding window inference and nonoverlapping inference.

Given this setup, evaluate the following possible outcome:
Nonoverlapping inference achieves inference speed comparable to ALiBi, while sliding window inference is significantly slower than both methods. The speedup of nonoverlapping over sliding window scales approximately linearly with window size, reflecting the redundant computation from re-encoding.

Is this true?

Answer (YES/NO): NO